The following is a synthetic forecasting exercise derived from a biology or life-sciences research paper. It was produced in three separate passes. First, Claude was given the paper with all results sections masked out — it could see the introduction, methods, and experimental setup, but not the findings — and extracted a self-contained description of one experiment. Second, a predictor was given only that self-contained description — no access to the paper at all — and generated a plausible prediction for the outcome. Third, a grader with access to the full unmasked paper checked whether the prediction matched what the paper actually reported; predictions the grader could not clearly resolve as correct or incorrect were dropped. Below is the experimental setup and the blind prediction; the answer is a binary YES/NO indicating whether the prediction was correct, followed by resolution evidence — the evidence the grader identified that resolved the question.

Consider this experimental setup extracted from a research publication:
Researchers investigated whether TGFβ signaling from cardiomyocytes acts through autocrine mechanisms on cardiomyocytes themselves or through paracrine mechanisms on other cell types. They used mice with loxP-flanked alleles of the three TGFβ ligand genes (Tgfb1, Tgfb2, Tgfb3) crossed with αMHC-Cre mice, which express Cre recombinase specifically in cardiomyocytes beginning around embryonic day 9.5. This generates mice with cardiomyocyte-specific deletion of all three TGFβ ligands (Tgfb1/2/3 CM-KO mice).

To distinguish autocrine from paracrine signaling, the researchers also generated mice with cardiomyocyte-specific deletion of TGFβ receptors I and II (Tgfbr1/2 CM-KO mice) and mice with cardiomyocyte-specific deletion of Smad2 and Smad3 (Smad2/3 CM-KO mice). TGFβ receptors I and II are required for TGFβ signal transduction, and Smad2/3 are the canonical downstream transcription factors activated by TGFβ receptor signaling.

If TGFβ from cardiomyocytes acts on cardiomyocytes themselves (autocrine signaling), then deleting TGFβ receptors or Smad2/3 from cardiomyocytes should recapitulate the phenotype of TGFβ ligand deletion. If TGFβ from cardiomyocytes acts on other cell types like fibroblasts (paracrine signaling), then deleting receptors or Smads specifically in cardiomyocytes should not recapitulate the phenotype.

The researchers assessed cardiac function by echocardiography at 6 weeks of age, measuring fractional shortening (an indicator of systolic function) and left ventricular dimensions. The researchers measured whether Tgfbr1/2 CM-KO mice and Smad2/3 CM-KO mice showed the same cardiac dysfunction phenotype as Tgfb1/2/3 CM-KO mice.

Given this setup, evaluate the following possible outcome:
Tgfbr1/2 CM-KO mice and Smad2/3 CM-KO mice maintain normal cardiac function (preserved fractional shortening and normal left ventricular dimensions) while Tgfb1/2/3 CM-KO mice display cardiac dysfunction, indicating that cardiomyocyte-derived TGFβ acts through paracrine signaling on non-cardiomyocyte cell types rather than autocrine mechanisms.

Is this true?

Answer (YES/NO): YES